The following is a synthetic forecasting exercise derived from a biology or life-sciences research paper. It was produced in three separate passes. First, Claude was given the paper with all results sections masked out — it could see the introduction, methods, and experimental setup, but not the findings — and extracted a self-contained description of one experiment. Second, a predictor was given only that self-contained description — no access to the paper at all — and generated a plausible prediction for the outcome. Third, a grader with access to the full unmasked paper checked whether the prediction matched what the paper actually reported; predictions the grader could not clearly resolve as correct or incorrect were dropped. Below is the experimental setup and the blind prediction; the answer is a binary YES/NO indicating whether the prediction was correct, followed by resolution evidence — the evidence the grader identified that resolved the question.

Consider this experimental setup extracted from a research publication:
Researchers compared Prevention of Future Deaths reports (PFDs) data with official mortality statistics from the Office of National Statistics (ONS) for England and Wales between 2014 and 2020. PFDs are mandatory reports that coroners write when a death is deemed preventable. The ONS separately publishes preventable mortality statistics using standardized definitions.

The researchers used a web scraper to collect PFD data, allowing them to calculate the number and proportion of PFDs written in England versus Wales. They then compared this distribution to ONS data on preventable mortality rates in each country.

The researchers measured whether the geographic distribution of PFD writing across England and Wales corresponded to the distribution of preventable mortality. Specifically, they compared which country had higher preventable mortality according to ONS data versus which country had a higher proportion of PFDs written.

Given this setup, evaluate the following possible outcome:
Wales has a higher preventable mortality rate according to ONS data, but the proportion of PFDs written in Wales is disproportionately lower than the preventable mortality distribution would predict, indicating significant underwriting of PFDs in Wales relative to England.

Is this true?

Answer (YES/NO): YES